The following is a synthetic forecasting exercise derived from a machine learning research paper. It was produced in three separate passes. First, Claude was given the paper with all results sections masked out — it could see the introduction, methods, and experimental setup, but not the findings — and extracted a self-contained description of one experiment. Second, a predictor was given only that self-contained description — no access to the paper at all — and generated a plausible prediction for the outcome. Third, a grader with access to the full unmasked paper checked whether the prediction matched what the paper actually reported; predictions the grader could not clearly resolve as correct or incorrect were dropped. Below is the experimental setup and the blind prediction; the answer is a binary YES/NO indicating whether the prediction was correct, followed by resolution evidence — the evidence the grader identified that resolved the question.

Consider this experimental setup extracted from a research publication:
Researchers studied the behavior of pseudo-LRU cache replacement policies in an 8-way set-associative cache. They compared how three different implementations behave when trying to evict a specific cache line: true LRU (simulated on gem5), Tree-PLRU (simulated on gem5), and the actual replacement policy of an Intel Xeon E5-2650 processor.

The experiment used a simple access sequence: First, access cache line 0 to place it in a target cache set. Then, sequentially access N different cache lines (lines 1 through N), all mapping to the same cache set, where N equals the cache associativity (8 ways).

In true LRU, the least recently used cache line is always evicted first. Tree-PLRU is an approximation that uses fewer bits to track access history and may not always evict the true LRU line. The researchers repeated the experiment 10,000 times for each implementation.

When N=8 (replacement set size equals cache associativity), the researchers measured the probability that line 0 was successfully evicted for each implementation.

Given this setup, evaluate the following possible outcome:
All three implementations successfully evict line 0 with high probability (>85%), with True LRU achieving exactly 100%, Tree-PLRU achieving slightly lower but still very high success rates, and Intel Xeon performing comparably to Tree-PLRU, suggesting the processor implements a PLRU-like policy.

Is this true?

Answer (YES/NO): NO